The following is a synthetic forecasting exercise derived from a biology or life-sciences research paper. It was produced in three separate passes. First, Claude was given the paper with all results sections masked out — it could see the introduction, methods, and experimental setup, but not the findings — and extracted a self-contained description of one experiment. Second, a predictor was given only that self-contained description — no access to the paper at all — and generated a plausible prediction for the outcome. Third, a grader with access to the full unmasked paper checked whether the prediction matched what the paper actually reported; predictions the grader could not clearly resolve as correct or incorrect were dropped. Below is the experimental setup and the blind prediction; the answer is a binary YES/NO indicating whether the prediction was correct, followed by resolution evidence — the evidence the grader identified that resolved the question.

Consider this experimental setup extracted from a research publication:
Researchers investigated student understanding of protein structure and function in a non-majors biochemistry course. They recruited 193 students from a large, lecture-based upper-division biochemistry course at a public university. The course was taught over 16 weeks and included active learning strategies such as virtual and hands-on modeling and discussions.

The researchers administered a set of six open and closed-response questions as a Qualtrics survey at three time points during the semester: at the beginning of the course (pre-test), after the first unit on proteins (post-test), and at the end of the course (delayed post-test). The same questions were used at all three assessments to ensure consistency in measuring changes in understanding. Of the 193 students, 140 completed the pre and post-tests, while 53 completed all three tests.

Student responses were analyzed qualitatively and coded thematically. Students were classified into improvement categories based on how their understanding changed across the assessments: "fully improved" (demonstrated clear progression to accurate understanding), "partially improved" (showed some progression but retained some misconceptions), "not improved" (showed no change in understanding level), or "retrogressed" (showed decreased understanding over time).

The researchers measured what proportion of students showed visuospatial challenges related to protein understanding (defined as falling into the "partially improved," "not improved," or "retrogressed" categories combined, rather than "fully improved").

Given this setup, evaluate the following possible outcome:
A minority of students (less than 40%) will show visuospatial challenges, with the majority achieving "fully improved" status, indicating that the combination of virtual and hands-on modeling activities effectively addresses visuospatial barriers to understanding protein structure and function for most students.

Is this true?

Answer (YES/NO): NO